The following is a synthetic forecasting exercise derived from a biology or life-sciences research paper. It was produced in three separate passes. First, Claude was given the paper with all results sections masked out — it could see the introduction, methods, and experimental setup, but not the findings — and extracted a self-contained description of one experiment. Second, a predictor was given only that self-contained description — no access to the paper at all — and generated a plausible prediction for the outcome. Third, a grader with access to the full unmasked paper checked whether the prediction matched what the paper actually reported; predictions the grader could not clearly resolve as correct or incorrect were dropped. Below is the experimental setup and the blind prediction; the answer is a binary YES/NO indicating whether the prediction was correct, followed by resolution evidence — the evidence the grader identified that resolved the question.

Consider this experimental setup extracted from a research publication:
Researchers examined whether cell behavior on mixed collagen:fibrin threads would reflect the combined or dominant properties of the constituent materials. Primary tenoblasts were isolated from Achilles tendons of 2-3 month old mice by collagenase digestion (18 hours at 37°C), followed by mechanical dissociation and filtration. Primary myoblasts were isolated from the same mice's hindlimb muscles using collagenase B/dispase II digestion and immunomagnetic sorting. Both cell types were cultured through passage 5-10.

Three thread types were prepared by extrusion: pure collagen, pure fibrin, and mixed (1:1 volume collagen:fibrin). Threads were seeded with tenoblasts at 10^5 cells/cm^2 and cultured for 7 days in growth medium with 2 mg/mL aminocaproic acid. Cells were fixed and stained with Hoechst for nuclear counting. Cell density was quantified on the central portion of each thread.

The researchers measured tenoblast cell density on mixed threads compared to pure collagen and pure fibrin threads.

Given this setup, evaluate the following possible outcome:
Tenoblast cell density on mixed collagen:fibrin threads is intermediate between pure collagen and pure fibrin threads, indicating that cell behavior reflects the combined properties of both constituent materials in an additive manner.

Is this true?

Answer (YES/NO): NO